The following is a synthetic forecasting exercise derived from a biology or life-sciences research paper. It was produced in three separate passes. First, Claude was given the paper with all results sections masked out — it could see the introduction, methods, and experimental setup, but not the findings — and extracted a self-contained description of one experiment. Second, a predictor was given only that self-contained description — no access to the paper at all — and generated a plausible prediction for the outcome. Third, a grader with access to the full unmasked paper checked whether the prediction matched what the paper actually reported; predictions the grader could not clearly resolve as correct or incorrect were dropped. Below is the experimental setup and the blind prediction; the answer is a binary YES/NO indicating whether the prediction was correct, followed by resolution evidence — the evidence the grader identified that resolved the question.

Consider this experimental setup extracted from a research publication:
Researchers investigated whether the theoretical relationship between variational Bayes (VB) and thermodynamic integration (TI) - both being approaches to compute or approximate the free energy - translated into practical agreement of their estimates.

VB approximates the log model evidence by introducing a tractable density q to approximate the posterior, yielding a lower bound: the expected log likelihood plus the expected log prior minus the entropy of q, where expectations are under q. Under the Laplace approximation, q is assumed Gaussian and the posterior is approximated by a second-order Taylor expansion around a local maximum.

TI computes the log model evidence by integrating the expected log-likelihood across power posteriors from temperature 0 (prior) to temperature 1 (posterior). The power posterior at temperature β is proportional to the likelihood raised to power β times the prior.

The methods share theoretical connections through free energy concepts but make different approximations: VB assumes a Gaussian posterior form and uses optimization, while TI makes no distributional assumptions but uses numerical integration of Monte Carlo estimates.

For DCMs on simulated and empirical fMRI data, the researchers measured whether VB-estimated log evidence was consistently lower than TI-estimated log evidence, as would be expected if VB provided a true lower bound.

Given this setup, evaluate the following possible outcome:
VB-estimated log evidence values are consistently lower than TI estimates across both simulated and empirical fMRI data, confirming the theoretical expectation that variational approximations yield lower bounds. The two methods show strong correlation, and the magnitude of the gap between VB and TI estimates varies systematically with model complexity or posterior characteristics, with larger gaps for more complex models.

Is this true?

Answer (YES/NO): NO